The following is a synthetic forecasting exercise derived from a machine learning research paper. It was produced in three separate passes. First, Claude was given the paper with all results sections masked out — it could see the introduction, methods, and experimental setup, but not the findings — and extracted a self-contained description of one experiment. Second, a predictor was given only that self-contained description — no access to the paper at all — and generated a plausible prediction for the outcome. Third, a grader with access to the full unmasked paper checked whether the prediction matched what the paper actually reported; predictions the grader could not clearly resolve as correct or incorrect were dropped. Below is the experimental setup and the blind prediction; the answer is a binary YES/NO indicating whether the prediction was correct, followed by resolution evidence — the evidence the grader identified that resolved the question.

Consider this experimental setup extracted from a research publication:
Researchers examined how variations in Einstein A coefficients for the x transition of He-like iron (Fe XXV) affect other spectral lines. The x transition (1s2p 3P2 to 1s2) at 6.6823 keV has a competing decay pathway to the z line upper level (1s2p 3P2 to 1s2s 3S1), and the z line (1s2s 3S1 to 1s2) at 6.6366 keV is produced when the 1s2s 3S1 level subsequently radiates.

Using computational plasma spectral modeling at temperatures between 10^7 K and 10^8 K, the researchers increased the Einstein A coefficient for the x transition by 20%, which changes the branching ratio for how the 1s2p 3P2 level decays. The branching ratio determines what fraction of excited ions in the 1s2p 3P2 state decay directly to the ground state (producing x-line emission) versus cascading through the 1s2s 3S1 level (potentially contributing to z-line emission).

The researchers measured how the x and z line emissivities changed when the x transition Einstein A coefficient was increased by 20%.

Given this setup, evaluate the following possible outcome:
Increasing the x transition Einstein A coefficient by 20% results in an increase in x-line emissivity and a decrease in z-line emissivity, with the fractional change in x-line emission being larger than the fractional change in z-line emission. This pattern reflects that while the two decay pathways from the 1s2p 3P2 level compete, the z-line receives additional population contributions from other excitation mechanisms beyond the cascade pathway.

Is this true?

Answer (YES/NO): YES